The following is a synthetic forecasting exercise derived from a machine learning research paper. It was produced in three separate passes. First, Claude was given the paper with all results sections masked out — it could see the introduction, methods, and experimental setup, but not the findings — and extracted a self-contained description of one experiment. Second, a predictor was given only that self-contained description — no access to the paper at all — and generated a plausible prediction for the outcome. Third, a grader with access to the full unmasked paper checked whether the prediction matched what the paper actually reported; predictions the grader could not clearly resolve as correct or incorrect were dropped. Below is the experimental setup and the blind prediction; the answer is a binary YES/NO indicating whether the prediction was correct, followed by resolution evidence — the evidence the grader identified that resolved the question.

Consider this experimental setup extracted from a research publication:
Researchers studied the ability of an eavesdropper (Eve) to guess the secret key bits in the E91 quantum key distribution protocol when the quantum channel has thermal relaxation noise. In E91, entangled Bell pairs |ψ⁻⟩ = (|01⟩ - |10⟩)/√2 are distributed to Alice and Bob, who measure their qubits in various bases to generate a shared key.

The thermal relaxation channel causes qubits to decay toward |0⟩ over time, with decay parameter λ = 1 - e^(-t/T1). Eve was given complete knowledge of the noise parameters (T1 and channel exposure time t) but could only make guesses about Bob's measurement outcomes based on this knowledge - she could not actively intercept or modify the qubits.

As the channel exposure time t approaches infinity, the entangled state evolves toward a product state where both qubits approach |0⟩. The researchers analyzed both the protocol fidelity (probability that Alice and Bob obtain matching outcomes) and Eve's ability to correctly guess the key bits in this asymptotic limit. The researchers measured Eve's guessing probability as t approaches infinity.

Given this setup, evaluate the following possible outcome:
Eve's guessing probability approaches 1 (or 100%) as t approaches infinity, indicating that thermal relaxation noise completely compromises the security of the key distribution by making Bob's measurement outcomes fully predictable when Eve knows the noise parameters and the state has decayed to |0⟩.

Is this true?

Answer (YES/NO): YES